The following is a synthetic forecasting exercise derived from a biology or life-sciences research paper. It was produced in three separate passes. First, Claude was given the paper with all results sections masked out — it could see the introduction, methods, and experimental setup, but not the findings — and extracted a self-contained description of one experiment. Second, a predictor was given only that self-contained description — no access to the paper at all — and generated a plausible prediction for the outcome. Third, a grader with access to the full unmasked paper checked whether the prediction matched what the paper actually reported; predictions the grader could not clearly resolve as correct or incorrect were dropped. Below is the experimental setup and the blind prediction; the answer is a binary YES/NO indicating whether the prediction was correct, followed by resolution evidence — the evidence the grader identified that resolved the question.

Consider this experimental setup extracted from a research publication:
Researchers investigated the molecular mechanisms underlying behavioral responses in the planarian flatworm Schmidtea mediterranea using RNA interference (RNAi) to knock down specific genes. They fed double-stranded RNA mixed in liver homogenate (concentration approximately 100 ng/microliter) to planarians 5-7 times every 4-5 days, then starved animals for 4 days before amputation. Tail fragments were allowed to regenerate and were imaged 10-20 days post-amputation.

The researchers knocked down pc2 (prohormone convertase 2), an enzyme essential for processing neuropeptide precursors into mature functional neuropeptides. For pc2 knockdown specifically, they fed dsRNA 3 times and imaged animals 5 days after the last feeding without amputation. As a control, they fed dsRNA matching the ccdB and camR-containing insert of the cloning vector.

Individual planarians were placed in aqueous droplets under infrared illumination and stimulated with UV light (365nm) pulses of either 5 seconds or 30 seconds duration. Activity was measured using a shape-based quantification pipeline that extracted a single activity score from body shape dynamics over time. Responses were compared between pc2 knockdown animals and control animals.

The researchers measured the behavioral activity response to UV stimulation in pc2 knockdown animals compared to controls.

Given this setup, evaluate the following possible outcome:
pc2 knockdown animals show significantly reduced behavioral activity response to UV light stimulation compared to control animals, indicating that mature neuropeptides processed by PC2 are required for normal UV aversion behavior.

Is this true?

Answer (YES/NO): NO